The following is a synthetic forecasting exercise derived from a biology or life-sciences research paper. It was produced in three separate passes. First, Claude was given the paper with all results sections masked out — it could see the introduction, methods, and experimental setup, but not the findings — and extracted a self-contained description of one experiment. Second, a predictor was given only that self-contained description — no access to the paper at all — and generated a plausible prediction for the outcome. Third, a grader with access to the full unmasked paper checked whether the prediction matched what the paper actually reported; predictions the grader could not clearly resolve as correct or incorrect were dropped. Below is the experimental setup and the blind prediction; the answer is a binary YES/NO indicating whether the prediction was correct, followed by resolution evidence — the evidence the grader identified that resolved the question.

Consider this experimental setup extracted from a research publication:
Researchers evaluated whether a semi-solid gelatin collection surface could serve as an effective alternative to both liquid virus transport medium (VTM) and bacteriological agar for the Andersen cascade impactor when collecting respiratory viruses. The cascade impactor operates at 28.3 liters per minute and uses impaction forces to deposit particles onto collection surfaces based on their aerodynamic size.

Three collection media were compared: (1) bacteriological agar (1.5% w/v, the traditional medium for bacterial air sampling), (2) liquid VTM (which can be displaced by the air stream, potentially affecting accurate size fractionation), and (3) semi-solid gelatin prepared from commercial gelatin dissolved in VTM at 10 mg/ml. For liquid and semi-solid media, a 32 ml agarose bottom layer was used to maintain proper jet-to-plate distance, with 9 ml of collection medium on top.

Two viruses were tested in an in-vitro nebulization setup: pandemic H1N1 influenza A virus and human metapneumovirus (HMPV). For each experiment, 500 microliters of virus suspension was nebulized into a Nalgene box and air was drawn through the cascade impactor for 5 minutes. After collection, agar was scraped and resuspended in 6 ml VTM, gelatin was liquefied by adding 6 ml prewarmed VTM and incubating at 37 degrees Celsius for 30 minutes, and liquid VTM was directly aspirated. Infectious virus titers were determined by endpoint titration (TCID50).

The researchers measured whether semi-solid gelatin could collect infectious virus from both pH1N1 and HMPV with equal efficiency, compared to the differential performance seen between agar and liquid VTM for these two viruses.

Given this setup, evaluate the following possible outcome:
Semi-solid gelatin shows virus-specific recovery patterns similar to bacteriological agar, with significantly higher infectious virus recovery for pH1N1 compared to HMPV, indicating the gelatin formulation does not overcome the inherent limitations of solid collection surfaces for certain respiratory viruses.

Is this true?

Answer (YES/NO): NO